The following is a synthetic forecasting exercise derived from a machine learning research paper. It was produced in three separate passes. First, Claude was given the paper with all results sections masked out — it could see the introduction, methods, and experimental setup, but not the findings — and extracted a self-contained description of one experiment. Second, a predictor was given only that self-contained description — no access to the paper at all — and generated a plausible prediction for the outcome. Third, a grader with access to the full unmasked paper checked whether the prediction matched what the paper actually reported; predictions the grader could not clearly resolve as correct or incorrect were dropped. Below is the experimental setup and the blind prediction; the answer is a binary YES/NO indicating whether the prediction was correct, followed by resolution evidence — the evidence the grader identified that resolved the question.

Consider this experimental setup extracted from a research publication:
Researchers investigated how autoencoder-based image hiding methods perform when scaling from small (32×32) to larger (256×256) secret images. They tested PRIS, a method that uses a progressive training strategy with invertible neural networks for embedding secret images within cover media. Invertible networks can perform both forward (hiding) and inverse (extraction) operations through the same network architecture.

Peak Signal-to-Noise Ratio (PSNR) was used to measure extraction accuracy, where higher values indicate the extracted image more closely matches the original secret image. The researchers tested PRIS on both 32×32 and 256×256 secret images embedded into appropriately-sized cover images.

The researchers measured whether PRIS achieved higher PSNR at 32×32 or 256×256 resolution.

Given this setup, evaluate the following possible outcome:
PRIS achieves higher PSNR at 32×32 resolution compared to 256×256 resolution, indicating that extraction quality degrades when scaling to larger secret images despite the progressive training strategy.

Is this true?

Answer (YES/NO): NO